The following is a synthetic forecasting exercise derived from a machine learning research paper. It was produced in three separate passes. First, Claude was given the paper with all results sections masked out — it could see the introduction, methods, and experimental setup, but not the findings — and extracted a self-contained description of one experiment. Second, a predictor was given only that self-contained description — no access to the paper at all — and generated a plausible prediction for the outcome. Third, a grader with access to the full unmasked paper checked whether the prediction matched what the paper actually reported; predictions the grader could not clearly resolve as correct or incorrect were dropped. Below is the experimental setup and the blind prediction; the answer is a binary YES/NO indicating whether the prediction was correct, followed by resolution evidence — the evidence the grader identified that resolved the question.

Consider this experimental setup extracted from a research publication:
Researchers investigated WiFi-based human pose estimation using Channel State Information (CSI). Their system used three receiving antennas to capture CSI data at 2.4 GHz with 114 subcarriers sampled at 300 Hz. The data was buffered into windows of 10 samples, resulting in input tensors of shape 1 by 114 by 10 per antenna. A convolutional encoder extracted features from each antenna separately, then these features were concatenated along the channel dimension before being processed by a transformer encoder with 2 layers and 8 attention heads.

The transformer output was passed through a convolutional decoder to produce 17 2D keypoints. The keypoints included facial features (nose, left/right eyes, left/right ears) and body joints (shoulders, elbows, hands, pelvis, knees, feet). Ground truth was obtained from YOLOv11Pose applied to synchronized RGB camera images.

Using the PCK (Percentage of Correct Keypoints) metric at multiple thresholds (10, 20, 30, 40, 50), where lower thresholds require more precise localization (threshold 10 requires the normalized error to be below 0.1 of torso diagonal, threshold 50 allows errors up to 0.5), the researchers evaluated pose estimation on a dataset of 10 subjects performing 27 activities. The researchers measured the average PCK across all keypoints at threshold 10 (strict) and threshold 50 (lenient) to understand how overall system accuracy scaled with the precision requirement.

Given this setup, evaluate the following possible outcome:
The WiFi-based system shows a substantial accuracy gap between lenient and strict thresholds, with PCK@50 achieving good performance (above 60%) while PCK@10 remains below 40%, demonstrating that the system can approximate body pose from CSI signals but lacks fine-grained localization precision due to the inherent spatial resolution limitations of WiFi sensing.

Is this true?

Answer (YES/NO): NO